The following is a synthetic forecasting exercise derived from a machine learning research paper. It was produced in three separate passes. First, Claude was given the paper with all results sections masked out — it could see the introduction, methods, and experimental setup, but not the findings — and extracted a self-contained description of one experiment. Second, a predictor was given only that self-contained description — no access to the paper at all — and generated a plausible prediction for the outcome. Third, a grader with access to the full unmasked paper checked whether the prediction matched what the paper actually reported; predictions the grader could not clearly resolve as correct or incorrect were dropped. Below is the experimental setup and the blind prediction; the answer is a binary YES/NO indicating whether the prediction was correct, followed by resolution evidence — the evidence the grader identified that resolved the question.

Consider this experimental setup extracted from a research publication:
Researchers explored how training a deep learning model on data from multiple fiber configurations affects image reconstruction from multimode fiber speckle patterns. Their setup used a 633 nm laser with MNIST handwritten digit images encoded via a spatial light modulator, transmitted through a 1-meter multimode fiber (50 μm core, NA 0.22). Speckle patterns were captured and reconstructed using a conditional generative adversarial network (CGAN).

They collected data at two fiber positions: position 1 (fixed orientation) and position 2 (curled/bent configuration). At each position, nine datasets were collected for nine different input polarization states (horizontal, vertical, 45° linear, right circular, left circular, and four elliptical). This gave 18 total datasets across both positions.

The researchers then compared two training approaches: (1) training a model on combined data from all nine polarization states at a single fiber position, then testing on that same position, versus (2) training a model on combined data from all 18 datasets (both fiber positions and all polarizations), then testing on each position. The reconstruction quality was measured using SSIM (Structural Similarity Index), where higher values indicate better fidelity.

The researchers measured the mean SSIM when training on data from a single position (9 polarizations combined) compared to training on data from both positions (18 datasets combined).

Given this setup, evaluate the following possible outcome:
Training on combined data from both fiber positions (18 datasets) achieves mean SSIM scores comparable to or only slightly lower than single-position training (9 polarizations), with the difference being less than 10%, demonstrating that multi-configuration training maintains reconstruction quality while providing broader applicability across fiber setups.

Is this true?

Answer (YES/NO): YES